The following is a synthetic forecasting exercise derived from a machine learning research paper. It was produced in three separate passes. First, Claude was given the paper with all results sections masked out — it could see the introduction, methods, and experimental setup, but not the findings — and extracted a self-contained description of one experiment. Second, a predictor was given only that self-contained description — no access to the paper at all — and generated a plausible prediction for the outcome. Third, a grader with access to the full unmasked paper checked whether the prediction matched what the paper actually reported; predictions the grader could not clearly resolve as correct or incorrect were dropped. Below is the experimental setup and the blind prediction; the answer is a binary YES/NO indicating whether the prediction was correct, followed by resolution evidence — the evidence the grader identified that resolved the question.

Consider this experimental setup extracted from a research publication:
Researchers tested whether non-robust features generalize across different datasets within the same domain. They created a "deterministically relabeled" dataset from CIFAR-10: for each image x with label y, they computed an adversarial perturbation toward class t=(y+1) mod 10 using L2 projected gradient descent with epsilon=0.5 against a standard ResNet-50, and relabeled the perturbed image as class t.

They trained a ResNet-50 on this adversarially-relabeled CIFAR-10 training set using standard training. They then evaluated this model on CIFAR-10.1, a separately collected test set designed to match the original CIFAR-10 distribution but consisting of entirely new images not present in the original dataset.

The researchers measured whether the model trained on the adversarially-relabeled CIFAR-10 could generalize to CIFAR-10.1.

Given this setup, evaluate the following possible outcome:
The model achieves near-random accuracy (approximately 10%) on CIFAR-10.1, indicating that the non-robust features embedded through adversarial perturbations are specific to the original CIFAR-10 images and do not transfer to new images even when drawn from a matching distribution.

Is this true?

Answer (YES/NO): NO